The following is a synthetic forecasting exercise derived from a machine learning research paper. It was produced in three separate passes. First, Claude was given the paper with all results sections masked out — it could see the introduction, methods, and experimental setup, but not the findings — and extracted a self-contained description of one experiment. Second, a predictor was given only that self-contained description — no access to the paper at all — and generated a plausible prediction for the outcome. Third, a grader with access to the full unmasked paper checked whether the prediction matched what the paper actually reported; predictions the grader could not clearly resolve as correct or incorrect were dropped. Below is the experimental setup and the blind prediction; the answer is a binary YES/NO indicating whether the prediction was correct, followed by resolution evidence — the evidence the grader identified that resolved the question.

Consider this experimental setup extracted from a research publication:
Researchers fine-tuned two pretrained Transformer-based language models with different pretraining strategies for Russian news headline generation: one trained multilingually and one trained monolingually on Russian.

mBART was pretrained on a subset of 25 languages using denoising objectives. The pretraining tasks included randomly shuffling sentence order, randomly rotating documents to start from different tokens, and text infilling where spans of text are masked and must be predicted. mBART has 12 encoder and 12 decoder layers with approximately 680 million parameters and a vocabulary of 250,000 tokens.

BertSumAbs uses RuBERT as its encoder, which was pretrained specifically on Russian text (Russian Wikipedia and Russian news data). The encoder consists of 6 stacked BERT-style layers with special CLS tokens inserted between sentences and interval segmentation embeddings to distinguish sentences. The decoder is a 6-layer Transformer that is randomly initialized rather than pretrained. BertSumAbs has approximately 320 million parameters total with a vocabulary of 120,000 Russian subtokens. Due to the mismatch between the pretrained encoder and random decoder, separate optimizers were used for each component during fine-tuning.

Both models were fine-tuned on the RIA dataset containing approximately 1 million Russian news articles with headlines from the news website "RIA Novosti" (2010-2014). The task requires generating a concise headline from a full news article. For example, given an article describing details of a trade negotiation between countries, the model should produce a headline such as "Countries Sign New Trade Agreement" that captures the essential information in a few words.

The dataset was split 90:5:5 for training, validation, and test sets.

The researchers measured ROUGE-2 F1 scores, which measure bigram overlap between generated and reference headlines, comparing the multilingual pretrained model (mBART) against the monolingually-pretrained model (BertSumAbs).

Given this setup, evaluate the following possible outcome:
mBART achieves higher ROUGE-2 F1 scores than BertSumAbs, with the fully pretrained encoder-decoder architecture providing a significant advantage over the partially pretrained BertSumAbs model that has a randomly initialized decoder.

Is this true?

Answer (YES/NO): NO